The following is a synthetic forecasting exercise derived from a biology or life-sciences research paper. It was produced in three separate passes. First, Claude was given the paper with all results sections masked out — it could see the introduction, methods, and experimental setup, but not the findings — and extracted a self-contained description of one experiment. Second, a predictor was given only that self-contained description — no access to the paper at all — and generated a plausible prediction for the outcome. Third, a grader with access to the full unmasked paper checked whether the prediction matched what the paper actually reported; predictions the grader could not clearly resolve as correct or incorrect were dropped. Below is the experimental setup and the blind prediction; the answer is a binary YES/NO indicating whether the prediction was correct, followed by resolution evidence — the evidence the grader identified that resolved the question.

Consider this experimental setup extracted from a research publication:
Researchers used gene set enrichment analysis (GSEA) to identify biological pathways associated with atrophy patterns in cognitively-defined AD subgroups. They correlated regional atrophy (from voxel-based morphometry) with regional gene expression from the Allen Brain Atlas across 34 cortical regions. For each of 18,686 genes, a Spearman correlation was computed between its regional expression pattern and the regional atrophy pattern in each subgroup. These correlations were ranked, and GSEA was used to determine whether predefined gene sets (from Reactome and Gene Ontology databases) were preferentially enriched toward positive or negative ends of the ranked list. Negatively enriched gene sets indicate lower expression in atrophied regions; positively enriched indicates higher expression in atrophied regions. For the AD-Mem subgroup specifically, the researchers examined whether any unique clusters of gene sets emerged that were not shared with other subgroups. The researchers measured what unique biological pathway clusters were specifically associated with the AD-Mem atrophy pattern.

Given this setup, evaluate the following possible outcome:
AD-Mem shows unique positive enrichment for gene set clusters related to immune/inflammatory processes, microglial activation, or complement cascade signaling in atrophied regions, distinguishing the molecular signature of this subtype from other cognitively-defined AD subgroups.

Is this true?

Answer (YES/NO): NO